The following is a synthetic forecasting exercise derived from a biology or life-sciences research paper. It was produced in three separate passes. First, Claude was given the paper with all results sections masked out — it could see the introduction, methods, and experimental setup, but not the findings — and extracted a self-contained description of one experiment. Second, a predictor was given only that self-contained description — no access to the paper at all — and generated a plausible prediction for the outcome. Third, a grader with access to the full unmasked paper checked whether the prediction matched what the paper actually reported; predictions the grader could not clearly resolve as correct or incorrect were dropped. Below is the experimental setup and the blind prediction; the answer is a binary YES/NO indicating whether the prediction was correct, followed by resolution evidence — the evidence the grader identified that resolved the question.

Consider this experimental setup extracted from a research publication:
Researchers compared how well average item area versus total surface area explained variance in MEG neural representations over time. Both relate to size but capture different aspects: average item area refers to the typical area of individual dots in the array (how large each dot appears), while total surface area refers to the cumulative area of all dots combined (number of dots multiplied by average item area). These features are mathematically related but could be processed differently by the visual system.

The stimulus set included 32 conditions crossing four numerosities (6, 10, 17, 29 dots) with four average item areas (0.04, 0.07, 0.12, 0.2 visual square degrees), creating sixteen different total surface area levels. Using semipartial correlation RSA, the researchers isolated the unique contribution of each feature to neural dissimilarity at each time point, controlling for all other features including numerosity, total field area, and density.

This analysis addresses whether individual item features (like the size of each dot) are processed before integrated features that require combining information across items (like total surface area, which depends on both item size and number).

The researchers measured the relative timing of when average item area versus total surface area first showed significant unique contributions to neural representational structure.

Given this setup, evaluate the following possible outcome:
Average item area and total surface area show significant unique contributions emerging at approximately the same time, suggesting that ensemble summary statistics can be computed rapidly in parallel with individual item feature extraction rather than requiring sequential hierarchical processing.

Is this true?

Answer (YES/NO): NO